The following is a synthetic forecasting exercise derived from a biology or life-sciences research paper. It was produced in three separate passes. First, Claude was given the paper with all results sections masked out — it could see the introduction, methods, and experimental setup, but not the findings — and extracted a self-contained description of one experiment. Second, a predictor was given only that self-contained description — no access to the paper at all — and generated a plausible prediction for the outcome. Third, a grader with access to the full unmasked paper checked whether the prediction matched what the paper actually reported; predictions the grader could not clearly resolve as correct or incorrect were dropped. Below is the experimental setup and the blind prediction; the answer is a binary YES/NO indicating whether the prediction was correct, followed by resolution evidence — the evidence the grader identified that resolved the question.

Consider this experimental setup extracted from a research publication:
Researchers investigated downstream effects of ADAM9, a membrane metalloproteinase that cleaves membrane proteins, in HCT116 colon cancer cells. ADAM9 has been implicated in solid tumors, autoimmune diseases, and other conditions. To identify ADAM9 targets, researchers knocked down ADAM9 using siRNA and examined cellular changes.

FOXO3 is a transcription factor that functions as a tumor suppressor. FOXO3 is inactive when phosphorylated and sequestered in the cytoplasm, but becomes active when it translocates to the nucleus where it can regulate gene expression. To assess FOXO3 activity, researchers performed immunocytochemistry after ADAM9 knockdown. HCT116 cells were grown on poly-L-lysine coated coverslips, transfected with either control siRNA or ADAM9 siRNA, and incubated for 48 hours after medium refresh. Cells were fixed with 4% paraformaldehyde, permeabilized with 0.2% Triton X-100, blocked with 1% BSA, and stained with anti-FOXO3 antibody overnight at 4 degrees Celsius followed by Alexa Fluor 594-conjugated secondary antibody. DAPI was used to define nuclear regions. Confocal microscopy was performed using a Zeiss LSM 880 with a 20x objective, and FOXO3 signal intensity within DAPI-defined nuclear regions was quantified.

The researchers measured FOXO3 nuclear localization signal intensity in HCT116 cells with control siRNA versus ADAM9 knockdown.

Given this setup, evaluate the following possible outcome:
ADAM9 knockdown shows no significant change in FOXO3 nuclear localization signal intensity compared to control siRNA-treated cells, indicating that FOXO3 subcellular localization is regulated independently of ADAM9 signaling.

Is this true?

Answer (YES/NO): NO